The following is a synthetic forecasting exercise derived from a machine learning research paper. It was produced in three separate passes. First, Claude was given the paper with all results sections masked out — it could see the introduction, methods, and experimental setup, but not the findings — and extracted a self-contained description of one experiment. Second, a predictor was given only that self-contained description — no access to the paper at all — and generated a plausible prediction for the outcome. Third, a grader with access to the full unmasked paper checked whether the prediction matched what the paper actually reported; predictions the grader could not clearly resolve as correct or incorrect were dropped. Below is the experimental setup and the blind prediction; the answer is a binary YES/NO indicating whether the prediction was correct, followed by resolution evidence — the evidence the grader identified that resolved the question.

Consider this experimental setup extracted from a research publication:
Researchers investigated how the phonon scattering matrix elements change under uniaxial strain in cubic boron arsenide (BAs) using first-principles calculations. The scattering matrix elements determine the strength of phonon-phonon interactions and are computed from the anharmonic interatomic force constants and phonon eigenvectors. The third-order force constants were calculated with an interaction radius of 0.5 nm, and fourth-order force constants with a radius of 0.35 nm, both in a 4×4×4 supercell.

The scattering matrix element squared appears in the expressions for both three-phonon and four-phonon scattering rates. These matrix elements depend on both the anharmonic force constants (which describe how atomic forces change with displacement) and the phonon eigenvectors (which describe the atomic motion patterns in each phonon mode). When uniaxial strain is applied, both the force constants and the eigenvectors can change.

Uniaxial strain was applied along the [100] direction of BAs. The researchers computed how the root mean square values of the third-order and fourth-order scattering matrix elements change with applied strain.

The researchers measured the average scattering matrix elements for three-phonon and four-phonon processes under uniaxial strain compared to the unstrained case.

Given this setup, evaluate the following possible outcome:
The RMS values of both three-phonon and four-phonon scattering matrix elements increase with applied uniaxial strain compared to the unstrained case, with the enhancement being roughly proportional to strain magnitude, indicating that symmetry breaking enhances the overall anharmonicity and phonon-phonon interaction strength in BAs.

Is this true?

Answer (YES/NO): NO